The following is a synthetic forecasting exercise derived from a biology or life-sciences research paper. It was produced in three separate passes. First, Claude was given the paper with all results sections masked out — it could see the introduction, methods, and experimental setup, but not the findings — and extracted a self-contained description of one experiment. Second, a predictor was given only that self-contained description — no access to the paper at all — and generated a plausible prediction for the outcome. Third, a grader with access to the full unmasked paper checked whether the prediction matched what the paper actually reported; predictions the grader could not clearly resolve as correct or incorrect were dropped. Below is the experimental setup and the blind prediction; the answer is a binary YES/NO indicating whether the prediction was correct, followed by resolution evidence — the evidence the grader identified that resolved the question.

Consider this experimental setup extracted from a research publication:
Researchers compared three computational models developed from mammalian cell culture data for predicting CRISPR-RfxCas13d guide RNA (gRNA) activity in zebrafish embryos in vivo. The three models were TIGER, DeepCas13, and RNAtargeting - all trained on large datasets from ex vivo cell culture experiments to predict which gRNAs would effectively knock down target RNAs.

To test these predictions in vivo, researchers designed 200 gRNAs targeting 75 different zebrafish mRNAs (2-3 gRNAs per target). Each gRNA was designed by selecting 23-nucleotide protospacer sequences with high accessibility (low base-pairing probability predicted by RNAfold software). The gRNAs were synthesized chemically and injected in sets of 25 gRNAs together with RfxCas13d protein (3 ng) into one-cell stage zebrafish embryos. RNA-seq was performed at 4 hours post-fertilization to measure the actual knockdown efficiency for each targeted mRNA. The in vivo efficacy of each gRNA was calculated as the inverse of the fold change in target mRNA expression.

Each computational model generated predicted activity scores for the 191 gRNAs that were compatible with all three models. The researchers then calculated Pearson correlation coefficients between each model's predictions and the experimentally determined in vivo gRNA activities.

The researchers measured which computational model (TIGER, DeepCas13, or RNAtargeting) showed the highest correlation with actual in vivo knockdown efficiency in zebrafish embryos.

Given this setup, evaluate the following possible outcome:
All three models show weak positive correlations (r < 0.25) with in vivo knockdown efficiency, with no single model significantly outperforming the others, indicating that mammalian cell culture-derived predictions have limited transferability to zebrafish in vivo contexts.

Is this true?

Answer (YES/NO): NO